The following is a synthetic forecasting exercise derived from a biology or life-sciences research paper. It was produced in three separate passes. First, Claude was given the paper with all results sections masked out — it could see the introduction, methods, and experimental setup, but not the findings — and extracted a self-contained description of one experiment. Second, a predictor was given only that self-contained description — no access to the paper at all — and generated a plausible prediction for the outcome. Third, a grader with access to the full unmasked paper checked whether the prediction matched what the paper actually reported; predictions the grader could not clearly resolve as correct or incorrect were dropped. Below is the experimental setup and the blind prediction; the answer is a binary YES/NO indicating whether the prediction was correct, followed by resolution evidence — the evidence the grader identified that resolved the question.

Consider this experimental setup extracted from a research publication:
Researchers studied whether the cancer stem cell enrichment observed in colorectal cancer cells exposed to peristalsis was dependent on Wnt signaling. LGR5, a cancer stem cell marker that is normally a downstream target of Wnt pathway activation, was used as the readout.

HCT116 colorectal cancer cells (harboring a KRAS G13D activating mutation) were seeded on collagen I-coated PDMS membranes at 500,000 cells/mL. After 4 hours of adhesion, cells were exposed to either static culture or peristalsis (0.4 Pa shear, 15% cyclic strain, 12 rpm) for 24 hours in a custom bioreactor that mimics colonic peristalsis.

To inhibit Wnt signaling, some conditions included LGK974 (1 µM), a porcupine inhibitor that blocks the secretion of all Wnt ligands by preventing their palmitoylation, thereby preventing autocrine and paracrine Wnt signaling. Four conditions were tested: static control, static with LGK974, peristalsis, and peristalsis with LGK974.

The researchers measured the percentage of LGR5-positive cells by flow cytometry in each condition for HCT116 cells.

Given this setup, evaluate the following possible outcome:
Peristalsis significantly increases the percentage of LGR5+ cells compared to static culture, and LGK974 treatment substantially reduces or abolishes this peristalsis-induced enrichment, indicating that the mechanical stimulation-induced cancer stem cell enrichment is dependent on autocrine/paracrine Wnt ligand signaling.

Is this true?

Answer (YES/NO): NO